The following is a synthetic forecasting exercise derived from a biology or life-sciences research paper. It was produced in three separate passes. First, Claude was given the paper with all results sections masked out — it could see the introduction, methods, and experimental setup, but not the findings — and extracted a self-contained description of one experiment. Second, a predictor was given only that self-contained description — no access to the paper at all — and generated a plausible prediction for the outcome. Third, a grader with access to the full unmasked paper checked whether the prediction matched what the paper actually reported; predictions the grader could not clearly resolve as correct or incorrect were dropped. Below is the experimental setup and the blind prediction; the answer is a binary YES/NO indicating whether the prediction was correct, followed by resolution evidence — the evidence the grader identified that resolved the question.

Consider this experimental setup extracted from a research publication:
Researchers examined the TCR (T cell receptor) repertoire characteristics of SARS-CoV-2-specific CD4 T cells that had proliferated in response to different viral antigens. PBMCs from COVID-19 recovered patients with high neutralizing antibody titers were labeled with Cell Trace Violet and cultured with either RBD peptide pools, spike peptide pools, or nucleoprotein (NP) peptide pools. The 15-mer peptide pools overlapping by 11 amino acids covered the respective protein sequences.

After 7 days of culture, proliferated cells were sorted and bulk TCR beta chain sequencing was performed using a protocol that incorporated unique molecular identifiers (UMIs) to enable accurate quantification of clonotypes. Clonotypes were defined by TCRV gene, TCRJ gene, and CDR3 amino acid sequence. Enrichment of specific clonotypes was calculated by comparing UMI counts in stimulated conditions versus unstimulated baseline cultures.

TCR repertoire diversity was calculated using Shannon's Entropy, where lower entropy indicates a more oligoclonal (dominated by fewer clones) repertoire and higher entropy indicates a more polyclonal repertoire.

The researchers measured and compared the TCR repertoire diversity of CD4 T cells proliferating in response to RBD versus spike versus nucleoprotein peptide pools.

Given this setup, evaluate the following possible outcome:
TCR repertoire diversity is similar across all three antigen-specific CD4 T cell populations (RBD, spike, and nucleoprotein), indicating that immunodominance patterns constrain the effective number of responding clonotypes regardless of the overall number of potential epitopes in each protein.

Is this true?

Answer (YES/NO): YES